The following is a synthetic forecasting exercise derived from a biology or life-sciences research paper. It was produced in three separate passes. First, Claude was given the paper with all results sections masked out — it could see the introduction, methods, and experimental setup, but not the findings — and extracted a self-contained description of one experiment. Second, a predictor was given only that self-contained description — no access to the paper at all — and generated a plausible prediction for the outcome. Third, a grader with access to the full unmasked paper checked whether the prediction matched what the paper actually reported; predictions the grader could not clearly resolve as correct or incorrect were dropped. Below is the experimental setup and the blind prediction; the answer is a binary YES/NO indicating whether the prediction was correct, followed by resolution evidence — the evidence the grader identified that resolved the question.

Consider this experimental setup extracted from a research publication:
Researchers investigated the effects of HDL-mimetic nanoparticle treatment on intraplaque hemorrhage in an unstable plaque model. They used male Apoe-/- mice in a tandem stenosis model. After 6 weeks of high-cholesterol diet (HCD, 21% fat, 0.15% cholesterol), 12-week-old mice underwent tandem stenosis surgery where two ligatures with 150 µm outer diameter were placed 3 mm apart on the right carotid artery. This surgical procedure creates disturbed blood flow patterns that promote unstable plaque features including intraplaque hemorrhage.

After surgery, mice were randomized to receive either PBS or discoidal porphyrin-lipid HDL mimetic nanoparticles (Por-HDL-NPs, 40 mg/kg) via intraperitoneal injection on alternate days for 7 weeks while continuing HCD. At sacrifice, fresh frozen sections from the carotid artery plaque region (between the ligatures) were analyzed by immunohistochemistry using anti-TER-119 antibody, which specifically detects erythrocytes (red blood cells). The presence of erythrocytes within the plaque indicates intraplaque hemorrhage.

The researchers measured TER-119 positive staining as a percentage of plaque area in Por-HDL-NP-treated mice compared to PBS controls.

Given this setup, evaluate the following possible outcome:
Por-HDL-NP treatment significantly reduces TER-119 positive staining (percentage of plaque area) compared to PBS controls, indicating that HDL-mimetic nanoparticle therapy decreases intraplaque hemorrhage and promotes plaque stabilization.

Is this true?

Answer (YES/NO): NO